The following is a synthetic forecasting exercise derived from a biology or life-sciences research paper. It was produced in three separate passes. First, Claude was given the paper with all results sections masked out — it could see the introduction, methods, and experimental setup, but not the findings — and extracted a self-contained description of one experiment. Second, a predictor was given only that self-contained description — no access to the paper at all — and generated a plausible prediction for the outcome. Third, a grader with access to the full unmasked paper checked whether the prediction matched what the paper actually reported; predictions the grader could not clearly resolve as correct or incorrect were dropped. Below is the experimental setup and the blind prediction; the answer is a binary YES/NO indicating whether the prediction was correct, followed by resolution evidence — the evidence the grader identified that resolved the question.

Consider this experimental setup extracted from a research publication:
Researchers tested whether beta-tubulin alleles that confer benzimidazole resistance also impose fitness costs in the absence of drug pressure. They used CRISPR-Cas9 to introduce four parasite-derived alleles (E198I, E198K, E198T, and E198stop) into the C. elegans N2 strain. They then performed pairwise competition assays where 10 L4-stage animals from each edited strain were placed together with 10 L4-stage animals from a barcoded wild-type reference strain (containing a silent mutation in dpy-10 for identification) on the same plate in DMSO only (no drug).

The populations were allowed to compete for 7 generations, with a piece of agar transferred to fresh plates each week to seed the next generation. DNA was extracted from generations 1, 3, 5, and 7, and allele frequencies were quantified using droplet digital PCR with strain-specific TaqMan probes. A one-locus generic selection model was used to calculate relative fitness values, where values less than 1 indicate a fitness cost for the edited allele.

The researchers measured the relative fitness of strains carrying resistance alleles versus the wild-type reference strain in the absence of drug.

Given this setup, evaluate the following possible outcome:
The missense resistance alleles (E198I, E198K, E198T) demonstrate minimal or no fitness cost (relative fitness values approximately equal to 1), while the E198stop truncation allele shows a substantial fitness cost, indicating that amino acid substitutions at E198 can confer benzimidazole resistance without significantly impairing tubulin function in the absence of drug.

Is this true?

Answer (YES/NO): NO